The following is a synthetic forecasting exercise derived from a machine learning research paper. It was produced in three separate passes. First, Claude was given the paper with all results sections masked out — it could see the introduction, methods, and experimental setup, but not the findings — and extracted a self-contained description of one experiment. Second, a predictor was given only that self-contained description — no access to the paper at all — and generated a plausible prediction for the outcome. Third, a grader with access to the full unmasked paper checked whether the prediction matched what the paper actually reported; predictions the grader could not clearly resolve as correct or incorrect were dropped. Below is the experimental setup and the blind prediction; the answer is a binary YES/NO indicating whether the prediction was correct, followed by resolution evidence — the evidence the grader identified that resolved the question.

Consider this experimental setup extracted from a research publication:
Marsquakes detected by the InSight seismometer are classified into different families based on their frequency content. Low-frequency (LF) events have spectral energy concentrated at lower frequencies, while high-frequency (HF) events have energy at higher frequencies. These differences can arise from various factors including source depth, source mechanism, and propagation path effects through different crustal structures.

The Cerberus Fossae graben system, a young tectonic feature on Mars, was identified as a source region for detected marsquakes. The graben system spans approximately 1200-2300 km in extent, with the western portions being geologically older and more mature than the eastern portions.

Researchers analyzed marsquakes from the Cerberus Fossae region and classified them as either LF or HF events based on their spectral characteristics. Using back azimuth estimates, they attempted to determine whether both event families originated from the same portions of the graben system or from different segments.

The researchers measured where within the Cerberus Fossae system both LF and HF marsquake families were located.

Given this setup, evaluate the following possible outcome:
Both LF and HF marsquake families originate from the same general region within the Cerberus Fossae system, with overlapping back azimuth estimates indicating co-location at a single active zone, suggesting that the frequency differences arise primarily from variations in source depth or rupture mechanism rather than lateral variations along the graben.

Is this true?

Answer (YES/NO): NO